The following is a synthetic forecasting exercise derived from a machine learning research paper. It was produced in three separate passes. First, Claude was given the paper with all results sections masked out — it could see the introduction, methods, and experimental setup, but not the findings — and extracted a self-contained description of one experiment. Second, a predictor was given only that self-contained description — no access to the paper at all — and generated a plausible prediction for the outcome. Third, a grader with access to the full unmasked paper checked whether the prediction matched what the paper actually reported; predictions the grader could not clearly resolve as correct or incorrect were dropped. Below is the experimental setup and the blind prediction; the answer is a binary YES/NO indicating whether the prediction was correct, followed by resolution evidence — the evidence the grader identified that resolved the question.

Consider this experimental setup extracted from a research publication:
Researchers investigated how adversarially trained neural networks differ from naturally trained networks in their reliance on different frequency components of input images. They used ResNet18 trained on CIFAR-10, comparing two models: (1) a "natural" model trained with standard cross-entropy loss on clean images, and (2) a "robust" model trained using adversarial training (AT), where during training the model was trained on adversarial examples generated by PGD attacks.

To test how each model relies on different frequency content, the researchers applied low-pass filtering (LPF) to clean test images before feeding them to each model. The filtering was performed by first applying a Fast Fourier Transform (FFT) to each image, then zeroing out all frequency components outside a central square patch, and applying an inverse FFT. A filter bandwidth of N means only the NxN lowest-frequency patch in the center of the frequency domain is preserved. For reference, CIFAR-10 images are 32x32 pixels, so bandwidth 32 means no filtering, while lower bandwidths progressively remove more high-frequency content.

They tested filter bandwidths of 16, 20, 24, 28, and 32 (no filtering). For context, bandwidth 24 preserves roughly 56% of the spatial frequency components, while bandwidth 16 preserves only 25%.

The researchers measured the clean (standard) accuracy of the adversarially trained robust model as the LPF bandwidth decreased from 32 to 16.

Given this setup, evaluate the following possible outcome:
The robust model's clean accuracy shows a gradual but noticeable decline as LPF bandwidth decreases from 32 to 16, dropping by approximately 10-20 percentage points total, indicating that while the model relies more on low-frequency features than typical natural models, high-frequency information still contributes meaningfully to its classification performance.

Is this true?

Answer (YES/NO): NO